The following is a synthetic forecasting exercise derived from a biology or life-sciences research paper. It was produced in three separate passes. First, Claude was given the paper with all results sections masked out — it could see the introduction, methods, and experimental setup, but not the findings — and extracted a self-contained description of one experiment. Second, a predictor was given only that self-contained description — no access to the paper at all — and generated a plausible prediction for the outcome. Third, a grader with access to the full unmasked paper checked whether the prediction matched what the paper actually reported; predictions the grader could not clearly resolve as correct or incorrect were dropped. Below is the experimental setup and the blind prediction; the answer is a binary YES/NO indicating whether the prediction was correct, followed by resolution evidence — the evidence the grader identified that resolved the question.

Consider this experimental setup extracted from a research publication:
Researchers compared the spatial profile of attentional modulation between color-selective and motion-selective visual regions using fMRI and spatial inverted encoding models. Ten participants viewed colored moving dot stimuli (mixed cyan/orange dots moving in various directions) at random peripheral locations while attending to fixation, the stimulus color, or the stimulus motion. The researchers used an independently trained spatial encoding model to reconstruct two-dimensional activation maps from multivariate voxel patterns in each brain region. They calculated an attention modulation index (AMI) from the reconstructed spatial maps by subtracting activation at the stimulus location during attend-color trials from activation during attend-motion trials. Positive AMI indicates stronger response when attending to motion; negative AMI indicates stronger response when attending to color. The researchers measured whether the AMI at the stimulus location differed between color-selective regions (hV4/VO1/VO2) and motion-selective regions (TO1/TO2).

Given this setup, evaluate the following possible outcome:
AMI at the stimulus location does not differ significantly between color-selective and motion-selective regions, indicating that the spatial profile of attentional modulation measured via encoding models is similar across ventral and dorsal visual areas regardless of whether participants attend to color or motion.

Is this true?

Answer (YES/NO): NO